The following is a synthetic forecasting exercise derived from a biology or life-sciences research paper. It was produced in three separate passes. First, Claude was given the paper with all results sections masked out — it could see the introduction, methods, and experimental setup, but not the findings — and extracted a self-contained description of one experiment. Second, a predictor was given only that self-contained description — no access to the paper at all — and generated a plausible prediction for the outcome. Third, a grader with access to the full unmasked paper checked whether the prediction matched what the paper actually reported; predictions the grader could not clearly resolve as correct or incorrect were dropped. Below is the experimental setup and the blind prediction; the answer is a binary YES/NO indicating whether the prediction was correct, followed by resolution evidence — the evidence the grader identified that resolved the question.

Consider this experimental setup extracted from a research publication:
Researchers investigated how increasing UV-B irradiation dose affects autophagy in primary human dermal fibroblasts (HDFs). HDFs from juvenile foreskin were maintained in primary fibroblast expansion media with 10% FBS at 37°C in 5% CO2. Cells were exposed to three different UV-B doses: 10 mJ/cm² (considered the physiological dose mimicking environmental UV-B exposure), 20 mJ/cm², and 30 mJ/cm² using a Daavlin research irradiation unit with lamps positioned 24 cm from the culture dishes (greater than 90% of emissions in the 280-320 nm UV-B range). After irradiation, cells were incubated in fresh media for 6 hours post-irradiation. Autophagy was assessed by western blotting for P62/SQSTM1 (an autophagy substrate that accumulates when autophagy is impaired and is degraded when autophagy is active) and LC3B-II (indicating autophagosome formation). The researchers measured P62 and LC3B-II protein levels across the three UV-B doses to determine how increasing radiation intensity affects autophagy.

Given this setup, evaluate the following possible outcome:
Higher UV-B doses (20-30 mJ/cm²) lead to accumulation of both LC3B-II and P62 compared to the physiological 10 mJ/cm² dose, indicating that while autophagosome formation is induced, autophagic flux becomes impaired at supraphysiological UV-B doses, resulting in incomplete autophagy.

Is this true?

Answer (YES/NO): NO